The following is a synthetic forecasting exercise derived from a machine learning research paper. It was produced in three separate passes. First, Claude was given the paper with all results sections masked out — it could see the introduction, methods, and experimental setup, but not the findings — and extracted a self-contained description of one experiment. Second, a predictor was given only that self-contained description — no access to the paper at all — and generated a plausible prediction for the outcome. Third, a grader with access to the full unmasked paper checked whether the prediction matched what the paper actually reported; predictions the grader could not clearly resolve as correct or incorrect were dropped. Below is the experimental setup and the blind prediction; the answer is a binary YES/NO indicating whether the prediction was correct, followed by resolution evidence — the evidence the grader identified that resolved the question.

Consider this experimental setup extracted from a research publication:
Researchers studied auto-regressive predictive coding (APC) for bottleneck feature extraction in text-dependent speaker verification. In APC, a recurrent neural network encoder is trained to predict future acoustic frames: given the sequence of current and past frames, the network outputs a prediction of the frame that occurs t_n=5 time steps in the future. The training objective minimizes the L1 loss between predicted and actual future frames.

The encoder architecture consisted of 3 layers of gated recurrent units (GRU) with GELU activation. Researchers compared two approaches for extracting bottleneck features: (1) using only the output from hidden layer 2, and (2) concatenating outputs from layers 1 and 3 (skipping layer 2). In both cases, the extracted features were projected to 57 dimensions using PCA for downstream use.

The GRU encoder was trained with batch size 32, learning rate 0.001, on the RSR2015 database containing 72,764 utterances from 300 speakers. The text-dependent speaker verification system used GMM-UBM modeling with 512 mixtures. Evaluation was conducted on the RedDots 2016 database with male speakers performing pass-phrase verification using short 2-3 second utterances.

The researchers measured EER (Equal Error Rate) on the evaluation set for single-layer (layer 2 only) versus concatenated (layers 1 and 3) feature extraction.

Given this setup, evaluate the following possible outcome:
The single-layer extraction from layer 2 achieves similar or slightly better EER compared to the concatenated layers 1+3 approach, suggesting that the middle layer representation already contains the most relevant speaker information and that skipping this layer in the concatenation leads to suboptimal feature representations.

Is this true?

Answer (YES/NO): NO